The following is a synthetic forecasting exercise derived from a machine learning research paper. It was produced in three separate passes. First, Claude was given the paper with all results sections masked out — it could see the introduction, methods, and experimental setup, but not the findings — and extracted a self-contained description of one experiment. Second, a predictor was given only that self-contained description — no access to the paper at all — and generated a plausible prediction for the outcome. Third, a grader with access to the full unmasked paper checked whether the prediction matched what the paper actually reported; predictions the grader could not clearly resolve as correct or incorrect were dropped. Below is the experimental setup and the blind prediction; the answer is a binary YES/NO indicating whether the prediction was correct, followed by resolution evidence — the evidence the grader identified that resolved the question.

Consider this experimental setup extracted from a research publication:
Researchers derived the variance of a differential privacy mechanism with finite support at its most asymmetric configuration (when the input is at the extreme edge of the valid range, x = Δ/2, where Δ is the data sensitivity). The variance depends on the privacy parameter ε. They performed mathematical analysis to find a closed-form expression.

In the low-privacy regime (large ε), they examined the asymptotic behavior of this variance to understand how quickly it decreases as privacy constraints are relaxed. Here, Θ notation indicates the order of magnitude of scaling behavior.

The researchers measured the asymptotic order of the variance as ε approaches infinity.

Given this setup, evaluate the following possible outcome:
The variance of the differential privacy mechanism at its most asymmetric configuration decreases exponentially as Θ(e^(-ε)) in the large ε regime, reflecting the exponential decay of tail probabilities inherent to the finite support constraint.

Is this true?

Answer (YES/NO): NO